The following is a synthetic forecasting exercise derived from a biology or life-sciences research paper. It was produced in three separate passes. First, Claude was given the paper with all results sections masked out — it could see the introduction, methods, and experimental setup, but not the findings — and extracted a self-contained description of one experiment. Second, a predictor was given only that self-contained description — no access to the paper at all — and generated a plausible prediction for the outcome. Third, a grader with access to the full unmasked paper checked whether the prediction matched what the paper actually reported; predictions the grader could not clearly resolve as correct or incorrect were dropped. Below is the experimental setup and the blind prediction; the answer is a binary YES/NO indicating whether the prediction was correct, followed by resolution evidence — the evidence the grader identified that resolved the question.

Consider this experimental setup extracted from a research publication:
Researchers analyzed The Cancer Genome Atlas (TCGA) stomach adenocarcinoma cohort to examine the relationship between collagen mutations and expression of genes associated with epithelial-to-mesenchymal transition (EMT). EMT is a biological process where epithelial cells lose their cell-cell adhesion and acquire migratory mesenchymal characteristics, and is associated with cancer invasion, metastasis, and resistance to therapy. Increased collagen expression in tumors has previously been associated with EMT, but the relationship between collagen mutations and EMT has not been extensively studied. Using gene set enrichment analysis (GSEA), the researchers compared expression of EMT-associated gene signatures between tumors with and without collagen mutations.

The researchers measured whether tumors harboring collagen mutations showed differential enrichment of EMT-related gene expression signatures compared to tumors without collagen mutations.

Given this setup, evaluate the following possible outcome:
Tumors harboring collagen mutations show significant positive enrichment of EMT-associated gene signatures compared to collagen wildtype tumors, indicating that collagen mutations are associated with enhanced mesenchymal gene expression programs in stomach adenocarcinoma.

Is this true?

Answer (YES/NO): NO